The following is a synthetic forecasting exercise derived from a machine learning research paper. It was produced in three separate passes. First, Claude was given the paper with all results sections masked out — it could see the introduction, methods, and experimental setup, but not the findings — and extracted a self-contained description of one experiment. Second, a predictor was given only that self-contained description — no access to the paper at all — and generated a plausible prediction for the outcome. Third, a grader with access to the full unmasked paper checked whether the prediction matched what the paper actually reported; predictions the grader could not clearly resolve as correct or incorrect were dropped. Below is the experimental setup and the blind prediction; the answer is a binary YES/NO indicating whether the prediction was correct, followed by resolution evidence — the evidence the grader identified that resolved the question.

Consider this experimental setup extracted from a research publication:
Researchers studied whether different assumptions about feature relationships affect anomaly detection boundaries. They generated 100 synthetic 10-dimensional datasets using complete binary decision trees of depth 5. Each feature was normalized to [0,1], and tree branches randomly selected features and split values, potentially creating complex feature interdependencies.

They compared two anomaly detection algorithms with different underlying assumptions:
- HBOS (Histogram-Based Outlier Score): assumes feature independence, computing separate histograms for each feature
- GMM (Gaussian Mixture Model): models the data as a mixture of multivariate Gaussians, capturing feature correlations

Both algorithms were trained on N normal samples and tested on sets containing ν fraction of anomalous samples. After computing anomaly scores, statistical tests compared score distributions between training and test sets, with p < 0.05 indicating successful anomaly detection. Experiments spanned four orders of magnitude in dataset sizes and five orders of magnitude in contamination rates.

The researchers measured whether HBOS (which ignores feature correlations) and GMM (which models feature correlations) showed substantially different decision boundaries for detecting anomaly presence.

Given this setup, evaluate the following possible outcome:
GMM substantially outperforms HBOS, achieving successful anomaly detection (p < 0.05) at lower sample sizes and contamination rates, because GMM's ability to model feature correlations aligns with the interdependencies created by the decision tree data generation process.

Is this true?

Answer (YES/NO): NO